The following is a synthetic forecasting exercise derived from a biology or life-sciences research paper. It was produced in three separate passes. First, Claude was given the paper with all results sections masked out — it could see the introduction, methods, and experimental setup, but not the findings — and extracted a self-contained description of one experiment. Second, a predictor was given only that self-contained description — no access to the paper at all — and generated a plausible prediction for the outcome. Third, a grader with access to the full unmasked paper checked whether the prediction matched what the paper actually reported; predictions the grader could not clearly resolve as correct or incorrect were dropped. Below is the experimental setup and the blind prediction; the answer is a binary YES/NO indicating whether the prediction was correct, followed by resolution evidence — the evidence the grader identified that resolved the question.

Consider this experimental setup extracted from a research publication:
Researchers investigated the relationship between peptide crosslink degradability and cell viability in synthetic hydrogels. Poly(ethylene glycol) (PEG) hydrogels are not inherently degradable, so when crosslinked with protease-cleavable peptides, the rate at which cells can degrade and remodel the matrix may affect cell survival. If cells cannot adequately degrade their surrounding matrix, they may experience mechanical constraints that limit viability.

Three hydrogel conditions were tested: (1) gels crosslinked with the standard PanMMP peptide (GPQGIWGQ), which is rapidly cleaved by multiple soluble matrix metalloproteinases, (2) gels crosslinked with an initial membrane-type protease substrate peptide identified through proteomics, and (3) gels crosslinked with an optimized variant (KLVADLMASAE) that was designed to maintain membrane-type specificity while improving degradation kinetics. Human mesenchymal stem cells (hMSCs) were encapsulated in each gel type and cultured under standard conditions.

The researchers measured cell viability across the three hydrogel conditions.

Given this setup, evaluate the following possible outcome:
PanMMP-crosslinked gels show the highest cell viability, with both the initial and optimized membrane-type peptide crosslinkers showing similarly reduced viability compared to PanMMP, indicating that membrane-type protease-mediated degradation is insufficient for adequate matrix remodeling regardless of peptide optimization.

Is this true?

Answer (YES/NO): NO